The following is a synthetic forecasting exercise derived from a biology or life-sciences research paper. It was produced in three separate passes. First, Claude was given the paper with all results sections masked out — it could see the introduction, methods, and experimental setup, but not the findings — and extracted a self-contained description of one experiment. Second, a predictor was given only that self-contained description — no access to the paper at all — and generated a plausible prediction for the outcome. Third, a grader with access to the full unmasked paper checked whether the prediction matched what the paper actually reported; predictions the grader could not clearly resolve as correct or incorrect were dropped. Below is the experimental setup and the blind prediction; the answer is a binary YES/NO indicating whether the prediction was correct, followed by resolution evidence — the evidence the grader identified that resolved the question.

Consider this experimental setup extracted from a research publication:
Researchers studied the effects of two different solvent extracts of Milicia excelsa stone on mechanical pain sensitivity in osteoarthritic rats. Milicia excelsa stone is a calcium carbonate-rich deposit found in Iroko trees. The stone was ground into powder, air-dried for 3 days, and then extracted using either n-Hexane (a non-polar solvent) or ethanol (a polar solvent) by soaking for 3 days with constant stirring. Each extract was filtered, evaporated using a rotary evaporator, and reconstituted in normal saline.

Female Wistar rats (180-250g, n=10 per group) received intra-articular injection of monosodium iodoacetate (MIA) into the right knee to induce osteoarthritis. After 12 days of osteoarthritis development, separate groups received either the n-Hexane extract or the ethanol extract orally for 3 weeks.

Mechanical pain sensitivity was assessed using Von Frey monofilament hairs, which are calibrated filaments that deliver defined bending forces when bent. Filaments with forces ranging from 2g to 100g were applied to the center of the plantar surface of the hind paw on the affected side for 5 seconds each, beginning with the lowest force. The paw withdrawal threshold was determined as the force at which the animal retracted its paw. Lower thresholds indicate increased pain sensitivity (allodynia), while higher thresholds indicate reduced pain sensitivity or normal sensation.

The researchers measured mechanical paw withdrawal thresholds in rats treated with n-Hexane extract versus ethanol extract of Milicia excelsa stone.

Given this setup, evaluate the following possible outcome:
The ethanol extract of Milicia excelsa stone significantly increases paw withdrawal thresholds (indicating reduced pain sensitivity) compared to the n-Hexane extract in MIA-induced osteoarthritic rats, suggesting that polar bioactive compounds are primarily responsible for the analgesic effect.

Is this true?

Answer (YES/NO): NO